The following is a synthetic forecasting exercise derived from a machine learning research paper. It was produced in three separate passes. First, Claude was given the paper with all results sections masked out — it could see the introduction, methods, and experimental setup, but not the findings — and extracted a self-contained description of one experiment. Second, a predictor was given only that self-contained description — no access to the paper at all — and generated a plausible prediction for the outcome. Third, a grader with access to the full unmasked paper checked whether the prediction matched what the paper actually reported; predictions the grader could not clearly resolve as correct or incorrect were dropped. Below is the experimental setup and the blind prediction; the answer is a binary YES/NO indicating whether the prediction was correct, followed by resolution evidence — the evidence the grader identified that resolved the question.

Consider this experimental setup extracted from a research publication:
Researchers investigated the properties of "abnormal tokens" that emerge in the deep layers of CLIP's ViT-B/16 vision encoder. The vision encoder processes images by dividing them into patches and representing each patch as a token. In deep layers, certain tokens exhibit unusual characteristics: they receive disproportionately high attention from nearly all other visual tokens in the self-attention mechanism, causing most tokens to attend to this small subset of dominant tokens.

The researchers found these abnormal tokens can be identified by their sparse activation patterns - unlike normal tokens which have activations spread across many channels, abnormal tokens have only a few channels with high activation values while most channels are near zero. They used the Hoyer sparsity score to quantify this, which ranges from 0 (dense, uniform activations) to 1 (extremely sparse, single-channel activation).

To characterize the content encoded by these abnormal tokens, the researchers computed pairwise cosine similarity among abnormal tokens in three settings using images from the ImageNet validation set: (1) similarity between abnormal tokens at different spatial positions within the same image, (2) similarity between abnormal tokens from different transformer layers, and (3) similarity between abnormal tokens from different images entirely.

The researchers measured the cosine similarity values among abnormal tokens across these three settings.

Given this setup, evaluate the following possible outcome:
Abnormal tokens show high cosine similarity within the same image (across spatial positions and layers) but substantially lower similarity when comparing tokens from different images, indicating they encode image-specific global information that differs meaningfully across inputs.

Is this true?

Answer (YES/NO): NO